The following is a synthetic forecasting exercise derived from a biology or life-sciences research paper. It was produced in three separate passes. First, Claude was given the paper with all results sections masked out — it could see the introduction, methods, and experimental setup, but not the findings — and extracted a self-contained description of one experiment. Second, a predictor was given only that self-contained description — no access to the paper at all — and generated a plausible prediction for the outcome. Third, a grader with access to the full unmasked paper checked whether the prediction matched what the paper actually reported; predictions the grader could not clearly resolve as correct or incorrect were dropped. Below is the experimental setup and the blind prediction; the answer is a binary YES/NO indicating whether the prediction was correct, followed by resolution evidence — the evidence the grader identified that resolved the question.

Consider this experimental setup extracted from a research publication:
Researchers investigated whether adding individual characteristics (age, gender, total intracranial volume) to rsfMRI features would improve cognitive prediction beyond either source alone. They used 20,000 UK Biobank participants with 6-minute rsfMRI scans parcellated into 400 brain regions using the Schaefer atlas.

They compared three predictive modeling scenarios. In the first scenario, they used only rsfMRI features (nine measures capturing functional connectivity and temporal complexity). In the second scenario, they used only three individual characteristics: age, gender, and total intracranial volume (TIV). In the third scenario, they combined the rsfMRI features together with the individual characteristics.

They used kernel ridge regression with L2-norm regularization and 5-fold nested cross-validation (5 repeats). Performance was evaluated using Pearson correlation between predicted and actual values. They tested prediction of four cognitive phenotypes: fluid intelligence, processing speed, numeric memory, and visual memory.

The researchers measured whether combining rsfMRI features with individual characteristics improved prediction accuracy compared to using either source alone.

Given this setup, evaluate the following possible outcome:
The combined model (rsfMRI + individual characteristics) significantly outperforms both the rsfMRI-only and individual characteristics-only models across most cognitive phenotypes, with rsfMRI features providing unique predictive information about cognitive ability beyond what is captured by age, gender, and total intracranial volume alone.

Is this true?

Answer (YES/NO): NO